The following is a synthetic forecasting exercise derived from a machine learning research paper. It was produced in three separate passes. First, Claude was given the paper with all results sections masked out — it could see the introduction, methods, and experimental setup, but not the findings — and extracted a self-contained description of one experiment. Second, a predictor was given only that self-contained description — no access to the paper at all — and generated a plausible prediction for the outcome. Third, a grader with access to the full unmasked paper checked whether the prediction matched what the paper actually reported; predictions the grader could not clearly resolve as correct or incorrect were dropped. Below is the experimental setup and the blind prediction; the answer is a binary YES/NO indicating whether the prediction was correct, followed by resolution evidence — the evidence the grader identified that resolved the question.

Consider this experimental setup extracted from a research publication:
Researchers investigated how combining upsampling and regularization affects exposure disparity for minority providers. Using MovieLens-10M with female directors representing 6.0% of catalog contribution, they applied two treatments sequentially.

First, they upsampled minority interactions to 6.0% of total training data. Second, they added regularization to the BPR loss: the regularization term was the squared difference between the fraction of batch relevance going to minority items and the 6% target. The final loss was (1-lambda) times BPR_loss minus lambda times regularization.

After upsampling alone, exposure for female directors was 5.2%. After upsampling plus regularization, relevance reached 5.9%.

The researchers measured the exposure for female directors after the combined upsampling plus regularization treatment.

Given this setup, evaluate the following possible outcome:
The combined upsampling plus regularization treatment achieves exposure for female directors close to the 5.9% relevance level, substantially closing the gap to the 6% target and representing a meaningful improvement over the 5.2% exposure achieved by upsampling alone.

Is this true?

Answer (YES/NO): YES